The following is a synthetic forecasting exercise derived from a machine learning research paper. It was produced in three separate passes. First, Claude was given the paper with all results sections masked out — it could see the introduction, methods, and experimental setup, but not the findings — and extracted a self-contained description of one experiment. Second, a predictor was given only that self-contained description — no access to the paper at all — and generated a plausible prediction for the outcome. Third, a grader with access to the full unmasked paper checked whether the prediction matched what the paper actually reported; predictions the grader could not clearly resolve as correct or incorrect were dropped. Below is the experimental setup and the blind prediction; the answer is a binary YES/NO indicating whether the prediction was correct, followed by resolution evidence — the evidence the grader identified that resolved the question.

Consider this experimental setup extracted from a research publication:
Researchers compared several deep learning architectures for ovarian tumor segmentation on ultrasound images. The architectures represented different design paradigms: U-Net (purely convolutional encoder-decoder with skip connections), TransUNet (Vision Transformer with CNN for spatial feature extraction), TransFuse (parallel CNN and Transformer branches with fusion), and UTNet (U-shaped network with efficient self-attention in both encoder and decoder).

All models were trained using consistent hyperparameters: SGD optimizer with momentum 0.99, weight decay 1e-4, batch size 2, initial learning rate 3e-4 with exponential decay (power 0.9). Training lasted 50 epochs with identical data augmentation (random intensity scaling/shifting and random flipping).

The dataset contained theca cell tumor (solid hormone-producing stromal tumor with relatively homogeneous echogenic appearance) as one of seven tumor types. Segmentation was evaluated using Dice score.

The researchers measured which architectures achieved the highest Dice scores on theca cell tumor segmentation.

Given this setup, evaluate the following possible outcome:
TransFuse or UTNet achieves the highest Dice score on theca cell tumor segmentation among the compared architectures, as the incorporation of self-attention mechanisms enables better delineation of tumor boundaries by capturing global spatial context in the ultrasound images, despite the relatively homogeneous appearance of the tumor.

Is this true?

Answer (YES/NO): YES